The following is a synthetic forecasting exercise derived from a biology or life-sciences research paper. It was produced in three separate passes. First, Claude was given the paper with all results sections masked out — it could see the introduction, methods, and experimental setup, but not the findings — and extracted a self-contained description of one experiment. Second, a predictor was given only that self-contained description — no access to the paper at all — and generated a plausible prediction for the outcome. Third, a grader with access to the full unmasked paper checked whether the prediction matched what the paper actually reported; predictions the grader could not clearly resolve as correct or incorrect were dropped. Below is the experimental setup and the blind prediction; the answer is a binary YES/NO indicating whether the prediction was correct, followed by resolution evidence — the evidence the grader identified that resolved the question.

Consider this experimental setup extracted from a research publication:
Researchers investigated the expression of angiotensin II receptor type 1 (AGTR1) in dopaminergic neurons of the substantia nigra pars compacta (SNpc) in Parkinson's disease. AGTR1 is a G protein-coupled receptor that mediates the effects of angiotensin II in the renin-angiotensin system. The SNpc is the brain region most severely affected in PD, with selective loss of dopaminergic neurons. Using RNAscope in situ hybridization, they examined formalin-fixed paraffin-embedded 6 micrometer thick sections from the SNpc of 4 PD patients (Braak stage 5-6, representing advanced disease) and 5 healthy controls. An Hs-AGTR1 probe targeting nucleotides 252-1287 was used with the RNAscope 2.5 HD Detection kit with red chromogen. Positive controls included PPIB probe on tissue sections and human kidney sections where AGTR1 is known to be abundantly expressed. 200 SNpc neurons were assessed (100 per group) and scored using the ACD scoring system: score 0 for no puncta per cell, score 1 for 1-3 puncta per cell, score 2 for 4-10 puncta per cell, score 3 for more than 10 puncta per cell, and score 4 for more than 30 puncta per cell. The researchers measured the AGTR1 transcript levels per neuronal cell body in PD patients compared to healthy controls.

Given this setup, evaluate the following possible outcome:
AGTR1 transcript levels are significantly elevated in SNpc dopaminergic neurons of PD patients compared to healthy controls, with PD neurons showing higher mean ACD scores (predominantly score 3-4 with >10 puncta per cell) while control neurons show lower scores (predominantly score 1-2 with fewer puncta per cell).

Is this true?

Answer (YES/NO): NO